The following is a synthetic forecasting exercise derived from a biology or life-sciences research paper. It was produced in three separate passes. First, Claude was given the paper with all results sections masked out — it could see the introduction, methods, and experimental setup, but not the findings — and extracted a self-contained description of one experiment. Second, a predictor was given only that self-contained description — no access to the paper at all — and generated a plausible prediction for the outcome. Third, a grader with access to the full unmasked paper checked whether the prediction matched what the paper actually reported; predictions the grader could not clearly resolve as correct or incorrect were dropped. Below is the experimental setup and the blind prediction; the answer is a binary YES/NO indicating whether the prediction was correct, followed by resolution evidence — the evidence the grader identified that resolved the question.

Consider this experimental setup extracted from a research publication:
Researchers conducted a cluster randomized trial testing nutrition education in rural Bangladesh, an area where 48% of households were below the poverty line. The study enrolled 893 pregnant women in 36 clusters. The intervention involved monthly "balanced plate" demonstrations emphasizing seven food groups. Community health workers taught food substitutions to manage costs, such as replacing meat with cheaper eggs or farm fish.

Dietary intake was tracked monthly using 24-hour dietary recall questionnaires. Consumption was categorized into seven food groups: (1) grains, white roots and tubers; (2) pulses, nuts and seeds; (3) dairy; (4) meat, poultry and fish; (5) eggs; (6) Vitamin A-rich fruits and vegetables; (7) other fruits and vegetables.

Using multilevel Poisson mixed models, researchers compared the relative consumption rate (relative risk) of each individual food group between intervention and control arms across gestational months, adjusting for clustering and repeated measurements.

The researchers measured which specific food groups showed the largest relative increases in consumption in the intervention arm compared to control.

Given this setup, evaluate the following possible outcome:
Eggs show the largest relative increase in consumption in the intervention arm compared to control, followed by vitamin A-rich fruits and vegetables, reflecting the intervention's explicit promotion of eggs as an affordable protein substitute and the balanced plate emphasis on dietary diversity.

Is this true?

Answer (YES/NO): NO